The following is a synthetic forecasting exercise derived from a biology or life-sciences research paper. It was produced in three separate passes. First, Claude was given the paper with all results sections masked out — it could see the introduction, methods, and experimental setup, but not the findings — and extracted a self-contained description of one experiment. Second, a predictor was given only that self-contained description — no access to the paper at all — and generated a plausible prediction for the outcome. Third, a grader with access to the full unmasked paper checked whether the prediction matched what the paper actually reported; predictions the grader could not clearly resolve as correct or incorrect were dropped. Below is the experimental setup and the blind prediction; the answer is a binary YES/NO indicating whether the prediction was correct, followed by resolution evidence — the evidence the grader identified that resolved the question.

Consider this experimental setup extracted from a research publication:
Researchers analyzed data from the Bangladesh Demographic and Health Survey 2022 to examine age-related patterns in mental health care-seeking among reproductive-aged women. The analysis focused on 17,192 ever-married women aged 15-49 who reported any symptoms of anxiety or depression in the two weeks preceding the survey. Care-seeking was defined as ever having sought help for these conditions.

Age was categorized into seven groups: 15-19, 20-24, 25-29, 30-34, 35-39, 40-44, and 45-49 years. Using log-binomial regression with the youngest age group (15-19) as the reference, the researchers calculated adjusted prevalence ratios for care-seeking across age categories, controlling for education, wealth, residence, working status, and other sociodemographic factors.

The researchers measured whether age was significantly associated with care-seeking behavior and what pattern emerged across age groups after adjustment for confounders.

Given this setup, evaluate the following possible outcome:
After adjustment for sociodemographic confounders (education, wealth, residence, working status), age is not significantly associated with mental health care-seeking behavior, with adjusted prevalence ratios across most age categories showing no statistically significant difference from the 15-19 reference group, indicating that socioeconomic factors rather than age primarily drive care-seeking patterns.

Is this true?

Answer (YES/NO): NO